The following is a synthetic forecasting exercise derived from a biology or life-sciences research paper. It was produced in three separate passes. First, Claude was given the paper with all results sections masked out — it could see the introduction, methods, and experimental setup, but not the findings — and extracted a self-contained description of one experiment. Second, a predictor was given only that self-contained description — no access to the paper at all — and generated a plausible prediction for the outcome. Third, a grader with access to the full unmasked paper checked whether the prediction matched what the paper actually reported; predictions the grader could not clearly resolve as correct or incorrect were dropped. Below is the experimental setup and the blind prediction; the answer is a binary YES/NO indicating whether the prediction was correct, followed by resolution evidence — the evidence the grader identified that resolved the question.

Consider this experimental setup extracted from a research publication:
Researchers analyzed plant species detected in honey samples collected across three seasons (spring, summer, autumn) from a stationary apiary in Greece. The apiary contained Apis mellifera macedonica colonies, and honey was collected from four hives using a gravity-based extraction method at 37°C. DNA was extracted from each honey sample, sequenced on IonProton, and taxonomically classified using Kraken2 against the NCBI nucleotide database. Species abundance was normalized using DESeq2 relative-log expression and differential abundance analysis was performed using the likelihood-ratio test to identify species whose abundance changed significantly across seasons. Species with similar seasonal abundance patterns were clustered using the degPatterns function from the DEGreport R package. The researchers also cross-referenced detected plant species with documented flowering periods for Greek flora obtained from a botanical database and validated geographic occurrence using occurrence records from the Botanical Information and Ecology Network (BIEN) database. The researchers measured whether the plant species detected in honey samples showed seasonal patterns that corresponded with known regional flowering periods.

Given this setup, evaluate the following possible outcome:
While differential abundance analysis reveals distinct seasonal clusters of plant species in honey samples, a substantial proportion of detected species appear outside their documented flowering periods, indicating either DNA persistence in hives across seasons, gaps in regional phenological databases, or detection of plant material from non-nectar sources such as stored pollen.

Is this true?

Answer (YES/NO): NO